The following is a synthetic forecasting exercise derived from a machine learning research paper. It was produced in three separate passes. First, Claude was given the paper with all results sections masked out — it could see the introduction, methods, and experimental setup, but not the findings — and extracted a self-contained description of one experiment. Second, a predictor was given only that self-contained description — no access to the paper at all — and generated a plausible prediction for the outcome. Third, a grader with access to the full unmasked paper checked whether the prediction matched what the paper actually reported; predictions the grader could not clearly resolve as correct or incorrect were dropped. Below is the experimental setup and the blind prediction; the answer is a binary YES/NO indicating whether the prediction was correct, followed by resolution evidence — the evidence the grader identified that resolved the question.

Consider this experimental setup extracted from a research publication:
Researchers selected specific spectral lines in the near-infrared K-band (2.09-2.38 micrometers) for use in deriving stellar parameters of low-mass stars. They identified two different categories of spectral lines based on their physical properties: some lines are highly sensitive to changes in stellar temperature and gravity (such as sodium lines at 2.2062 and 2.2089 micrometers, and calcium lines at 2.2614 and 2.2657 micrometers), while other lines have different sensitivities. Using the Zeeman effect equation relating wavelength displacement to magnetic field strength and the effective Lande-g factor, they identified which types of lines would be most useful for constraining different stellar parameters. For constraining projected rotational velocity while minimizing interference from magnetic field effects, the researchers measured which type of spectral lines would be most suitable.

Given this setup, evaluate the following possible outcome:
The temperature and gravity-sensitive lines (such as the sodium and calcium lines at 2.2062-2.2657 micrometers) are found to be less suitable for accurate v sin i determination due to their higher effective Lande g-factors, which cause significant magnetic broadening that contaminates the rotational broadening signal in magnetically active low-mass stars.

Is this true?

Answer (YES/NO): NO